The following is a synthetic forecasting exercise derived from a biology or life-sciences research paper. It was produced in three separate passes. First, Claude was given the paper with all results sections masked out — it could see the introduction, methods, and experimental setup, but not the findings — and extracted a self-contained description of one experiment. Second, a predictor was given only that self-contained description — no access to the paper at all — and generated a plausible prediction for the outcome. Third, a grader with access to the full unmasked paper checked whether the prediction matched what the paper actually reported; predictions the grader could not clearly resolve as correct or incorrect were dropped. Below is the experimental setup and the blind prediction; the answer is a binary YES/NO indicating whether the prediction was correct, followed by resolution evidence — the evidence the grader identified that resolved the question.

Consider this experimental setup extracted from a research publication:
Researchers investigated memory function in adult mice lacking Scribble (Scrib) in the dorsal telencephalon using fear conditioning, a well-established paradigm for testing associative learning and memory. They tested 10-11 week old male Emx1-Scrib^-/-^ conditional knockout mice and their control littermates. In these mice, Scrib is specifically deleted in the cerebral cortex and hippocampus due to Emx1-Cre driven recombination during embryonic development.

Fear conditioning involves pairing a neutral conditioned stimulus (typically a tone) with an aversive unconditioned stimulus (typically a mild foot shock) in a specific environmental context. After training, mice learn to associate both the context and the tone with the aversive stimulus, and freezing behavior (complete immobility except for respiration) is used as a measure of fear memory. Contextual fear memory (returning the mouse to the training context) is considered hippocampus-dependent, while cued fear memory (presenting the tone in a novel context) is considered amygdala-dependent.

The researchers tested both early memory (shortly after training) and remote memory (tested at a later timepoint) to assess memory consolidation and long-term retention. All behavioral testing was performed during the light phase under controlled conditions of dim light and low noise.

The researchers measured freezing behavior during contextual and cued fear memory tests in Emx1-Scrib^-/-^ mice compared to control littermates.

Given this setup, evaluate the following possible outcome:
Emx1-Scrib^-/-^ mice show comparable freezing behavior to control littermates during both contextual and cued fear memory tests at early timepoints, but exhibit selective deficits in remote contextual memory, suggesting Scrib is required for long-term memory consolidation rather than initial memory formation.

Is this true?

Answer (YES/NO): NO